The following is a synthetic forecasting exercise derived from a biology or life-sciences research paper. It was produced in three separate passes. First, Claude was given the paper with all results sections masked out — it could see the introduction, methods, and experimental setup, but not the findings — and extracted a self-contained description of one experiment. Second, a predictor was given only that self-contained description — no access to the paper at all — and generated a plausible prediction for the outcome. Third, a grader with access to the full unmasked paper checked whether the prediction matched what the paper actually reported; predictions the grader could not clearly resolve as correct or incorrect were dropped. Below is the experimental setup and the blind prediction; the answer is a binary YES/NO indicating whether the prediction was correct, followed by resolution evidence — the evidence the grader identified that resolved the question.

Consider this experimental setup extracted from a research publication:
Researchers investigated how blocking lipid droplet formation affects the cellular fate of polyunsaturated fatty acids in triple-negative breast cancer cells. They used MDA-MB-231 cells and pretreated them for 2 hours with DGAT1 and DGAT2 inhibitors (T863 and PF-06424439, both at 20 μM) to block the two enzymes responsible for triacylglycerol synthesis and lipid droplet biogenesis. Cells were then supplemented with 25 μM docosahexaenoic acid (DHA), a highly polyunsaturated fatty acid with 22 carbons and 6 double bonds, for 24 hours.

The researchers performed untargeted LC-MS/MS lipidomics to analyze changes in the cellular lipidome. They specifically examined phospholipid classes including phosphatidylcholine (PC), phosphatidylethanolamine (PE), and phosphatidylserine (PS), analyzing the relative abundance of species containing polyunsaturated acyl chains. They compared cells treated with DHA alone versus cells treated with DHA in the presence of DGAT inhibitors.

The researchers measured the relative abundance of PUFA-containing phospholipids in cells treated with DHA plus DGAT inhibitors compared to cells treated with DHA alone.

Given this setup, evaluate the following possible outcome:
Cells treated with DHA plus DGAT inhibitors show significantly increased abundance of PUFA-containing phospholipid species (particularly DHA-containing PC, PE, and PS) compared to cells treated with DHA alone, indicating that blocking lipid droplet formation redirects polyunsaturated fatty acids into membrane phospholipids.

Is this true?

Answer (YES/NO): YES